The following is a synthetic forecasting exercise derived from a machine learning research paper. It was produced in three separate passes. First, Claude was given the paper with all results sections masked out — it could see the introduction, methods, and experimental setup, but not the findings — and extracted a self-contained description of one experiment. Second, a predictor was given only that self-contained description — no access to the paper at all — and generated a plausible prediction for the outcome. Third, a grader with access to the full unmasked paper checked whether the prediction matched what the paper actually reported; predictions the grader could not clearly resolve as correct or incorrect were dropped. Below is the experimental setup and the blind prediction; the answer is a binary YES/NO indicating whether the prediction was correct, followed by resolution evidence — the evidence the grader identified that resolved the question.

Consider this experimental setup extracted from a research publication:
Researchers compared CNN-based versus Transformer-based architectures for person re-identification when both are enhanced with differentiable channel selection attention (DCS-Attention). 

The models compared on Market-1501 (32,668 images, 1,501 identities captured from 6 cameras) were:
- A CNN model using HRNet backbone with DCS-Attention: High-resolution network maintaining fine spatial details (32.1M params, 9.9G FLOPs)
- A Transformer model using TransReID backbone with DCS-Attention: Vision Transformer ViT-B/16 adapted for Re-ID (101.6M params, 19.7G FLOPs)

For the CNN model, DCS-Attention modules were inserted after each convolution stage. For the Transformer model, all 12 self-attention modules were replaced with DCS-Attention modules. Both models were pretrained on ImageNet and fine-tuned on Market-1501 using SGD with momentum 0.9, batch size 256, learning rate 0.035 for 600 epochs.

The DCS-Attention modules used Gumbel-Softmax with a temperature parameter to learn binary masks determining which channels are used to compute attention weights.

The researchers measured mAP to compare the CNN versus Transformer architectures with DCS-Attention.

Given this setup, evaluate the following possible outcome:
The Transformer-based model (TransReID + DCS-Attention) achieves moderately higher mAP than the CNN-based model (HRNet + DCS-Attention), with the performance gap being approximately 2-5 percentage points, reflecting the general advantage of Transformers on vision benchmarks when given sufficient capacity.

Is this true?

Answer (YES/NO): NO